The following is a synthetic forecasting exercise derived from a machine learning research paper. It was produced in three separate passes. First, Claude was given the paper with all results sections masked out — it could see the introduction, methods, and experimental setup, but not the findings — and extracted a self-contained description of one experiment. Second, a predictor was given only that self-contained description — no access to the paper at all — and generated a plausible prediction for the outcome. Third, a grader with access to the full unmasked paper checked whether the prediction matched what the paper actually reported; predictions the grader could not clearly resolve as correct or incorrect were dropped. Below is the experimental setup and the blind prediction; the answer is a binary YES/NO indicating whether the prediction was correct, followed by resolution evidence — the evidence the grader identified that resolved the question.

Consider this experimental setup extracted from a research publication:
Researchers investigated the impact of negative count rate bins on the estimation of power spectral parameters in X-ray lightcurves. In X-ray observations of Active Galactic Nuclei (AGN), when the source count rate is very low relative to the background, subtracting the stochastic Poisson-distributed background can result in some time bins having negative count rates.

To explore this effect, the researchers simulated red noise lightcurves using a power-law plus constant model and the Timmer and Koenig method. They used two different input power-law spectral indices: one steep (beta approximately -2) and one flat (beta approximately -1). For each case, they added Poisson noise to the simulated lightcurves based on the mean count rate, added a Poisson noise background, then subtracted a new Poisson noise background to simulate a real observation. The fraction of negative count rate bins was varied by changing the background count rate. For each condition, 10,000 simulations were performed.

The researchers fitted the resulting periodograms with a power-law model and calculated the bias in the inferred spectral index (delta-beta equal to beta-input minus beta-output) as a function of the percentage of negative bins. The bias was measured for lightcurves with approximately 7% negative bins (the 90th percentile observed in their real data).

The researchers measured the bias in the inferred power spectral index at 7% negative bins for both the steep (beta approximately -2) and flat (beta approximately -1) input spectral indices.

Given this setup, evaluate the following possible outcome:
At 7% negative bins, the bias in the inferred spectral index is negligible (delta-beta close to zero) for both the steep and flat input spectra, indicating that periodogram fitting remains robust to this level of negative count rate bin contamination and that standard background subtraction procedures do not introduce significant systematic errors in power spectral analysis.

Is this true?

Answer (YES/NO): YES